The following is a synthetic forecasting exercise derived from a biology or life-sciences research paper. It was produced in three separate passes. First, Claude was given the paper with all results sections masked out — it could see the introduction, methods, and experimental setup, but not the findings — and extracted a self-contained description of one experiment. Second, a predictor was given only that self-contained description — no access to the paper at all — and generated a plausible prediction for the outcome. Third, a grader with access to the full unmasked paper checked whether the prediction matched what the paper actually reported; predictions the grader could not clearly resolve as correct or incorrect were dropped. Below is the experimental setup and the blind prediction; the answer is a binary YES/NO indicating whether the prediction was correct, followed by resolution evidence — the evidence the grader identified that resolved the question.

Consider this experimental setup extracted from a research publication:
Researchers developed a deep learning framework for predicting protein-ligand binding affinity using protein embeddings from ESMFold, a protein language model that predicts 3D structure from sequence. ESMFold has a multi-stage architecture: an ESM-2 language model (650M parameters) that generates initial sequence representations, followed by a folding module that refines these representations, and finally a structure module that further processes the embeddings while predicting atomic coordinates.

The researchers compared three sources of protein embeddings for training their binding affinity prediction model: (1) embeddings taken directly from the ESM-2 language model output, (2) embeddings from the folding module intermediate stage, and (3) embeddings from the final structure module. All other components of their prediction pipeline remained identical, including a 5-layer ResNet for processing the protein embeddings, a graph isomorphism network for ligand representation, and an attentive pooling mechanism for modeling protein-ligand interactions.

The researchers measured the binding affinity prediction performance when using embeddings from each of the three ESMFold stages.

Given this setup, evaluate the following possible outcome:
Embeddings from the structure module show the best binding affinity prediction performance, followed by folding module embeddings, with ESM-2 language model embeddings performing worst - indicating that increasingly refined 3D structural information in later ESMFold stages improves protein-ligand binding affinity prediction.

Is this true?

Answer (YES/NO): NO